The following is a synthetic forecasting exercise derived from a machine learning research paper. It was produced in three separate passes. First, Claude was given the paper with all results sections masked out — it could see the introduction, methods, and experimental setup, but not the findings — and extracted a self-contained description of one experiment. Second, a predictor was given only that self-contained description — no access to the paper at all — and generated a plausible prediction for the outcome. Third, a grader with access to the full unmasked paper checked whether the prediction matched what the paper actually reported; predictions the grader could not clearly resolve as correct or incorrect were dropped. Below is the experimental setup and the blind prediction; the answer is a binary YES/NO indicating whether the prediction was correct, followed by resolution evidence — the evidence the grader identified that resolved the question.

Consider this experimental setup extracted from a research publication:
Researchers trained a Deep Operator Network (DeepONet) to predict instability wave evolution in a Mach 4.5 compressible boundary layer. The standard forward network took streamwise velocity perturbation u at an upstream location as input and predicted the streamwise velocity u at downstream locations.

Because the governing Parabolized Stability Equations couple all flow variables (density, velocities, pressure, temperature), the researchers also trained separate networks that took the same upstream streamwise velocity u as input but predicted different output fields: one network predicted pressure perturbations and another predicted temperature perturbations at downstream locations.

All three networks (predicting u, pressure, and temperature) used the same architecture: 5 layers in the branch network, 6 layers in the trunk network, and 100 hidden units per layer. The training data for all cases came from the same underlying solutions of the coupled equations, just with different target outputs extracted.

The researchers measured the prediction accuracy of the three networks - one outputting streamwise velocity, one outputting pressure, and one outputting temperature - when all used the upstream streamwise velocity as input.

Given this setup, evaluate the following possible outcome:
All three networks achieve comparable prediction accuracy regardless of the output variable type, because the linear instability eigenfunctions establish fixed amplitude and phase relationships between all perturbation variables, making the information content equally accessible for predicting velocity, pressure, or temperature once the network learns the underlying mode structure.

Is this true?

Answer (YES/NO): YES